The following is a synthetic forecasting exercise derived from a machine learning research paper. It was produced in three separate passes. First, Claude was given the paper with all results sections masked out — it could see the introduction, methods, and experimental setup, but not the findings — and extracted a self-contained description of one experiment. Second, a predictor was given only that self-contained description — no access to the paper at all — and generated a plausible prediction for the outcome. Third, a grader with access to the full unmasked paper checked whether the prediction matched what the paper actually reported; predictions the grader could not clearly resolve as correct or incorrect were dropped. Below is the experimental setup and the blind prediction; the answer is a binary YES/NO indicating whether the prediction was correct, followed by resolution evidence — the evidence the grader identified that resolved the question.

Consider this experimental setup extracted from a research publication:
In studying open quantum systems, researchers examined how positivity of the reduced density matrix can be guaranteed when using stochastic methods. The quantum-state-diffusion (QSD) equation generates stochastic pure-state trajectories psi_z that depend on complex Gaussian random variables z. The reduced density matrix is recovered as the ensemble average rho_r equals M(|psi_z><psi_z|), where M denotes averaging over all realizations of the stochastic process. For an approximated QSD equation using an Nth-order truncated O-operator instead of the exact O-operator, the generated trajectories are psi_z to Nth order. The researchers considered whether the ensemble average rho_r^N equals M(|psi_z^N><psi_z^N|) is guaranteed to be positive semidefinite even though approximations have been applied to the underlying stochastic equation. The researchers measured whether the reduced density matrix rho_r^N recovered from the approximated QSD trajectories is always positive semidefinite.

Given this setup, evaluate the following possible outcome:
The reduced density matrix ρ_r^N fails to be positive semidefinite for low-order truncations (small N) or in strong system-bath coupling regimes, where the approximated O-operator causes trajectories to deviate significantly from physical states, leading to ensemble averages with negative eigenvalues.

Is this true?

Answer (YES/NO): NO